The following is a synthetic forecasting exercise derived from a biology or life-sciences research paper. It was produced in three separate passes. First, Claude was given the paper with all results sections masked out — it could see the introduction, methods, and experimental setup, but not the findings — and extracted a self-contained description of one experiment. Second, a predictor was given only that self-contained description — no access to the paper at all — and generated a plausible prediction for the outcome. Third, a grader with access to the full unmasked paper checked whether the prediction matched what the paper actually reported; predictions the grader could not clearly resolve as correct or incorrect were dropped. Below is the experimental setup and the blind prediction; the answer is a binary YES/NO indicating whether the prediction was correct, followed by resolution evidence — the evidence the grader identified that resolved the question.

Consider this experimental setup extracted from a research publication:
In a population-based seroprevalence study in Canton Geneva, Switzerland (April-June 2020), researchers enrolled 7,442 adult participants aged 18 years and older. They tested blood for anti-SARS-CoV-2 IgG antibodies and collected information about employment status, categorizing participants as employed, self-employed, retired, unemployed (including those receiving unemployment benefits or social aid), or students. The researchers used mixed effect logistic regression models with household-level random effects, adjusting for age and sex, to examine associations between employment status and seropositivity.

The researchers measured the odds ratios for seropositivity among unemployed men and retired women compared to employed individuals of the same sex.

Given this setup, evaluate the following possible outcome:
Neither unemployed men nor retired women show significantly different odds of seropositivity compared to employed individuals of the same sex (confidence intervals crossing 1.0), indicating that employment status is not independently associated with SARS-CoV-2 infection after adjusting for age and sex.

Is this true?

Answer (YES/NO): NO